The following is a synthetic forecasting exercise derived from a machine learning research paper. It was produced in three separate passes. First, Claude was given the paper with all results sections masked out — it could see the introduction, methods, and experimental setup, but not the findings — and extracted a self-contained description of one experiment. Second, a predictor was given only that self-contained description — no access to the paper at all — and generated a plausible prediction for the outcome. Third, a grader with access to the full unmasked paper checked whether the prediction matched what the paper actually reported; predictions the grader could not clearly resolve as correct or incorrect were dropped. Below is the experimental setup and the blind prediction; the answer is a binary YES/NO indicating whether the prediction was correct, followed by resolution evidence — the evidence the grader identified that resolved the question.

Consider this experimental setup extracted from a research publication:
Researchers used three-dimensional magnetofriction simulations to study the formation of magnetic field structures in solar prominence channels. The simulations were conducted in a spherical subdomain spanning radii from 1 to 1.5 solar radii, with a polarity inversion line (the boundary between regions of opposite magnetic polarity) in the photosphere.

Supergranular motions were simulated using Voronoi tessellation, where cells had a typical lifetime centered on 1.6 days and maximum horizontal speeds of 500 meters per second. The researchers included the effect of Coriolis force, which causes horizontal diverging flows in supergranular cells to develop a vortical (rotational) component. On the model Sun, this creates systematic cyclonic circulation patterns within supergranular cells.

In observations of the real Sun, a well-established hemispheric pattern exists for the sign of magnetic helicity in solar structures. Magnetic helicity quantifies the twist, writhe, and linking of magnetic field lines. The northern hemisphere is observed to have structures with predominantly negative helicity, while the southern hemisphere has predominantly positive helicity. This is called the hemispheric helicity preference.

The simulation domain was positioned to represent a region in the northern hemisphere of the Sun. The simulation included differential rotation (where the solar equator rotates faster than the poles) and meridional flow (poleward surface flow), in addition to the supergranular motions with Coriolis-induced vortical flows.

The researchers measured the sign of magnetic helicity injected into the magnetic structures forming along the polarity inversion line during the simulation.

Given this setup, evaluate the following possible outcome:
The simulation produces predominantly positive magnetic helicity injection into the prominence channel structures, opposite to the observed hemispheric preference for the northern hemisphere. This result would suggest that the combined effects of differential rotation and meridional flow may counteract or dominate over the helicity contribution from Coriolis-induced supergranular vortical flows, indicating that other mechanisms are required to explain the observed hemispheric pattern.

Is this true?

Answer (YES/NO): NO